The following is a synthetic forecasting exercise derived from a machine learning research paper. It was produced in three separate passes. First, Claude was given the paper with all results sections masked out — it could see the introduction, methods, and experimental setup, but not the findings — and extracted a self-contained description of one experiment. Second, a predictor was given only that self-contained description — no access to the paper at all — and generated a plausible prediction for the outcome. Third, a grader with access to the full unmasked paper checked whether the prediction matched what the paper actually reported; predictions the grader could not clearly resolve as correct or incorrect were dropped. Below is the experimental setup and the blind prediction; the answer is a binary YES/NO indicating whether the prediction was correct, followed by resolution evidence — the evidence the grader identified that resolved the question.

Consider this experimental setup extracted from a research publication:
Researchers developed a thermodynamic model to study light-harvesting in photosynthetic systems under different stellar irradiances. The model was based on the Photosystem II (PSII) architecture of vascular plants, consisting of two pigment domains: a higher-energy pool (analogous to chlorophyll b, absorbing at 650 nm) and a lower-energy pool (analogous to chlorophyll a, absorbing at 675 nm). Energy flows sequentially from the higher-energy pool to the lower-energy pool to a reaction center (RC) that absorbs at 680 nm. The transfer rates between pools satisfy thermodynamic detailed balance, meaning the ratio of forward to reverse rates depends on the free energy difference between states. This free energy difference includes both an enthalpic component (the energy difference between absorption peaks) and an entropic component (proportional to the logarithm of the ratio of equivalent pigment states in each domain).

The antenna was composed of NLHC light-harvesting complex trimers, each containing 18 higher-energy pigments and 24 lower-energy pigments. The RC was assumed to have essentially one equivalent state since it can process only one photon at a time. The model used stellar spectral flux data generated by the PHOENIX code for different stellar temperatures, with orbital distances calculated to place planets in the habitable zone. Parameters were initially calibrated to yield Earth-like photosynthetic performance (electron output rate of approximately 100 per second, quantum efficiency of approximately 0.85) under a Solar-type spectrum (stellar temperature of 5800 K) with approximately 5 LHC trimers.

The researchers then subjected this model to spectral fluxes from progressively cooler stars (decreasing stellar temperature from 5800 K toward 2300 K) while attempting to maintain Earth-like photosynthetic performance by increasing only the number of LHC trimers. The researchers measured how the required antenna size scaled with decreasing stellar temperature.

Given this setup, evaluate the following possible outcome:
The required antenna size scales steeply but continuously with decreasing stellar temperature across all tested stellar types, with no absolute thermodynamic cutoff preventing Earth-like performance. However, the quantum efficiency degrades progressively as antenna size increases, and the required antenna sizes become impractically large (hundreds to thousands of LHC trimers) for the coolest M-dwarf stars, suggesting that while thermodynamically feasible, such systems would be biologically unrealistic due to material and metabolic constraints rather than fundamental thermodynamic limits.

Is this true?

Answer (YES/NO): NO